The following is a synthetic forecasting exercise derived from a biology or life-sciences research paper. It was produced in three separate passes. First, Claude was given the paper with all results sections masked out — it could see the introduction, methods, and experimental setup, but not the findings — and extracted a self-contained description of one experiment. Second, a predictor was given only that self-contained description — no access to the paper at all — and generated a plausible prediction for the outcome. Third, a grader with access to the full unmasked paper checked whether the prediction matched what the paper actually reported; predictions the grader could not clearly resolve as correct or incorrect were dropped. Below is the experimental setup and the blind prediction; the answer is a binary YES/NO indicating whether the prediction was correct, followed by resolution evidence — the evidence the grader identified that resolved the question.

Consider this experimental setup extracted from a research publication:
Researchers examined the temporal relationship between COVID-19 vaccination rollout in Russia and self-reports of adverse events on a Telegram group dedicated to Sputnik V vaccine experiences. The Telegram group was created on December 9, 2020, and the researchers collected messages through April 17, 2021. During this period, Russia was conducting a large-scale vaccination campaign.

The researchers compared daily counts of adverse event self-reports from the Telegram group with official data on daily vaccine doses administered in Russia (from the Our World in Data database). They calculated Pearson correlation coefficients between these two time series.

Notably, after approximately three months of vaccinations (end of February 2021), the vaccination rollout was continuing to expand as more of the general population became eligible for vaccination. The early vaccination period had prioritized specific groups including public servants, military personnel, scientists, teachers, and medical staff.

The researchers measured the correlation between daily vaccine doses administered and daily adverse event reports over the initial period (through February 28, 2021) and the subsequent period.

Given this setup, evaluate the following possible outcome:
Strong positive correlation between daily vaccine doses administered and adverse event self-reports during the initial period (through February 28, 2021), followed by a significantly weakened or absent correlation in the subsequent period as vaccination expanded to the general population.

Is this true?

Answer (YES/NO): YES